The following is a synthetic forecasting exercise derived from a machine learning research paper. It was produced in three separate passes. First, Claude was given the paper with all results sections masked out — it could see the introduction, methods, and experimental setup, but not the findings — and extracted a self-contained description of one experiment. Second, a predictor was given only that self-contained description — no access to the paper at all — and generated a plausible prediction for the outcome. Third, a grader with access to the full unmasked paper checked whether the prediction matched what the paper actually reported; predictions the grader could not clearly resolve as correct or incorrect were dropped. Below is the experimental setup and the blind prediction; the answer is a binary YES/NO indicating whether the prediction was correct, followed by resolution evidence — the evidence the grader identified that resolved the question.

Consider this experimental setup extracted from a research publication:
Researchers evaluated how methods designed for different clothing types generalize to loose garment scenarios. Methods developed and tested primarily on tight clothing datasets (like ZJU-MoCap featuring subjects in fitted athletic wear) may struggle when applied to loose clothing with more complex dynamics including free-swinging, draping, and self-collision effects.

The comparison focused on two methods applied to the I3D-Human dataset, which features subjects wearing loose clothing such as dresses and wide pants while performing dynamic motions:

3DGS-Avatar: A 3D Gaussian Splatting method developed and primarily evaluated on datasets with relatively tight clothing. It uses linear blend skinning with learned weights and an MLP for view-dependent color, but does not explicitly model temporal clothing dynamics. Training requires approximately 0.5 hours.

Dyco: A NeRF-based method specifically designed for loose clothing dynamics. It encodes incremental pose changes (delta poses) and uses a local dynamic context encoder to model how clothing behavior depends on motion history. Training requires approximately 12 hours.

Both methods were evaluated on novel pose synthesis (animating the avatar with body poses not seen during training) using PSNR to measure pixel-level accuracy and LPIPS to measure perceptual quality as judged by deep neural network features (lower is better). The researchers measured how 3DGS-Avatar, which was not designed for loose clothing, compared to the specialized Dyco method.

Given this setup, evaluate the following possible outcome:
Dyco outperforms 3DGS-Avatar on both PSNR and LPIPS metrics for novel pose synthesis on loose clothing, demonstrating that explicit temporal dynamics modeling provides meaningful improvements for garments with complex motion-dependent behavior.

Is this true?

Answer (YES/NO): YES